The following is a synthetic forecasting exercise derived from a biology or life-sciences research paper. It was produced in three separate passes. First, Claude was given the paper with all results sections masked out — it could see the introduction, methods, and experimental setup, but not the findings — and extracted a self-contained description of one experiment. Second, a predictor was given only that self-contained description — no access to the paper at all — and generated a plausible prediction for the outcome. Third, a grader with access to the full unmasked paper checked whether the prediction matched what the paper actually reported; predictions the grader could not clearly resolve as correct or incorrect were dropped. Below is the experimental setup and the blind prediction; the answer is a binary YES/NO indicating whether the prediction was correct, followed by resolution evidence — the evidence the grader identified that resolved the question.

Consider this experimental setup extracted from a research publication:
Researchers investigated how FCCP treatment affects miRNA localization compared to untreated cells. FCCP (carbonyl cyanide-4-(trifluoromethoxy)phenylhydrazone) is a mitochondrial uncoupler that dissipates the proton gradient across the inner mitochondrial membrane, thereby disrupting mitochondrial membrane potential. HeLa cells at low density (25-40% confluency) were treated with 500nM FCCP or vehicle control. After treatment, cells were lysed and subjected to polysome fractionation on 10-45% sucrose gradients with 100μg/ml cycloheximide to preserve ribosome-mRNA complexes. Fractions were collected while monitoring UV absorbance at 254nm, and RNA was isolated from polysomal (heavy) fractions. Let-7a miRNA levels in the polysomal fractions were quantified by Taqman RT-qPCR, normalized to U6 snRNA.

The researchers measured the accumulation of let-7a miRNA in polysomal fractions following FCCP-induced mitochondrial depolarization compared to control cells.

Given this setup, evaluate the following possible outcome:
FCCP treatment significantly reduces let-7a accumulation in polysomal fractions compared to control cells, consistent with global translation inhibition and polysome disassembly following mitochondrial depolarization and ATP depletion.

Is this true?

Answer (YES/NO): NO